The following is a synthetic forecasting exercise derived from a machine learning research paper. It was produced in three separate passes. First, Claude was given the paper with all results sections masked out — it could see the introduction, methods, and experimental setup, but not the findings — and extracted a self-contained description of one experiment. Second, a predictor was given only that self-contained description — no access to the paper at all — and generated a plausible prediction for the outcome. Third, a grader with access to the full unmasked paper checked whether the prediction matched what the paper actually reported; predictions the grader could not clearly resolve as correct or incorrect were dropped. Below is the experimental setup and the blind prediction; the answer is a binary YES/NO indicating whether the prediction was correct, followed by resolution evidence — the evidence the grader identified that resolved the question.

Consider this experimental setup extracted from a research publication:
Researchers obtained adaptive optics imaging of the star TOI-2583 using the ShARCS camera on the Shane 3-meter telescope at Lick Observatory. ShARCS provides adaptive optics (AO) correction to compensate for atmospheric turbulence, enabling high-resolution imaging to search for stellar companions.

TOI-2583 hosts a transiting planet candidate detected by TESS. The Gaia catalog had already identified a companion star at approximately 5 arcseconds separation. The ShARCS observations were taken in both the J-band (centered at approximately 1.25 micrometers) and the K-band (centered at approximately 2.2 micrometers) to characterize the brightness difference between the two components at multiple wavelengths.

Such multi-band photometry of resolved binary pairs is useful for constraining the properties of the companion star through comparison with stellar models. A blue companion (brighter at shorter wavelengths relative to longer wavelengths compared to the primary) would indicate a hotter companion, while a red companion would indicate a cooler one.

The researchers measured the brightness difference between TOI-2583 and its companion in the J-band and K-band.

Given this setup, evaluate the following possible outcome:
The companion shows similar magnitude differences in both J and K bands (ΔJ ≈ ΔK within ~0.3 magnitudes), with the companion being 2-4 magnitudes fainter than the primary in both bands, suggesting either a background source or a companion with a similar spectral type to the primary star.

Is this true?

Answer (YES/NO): NO